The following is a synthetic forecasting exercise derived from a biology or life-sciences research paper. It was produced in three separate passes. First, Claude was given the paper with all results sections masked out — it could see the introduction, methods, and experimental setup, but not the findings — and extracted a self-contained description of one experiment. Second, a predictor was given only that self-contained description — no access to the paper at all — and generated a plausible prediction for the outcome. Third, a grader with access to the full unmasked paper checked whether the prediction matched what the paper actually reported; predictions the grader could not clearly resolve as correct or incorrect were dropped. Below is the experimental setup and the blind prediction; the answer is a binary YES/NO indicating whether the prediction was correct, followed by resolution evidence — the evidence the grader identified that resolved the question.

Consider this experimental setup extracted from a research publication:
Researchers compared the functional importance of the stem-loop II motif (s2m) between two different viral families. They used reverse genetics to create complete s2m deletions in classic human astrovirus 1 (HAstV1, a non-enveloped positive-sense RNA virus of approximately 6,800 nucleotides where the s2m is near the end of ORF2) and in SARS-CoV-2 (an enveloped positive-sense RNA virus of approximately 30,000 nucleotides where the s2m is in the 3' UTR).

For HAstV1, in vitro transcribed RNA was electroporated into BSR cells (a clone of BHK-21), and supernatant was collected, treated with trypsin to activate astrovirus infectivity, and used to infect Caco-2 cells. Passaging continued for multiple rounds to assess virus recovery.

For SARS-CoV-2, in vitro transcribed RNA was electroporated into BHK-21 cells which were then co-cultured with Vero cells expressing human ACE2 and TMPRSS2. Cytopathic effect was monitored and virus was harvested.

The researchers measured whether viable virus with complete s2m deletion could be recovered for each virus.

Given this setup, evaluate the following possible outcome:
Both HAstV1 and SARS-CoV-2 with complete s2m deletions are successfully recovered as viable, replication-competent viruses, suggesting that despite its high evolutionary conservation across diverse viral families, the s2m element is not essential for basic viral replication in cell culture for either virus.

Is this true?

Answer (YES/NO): YES